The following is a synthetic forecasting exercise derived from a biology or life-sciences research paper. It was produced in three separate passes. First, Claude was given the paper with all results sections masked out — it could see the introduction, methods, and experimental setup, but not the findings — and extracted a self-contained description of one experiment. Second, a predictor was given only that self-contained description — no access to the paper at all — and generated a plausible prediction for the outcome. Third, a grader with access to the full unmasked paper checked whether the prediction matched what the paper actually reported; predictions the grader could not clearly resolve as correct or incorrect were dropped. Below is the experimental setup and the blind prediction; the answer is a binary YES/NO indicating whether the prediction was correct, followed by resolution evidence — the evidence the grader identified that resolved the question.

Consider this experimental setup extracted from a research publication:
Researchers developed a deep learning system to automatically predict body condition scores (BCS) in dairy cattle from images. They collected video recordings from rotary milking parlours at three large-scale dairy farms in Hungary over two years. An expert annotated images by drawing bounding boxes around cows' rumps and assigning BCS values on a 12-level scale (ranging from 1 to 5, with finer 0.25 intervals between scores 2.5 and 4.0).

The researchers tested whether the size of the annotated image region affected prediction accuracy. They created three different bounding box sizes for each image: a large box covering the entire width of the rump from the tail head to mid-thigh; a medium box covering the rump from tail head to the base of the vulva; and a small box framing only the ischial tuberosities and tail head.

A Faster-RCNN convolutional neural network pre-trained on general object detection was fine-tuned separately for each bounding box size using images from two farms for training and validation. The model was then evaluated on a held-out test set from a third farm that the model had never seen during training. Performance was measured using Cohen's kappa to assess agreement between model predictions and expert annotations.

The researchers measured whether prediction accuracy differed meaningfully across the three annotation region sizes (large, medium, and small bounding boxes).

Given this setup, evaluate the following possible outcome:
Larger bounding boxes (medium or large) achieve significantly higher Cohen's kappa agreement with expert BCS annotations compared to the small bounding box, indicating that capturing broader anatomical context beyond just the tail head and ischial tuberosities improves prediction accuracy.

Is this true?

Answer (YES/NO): NO